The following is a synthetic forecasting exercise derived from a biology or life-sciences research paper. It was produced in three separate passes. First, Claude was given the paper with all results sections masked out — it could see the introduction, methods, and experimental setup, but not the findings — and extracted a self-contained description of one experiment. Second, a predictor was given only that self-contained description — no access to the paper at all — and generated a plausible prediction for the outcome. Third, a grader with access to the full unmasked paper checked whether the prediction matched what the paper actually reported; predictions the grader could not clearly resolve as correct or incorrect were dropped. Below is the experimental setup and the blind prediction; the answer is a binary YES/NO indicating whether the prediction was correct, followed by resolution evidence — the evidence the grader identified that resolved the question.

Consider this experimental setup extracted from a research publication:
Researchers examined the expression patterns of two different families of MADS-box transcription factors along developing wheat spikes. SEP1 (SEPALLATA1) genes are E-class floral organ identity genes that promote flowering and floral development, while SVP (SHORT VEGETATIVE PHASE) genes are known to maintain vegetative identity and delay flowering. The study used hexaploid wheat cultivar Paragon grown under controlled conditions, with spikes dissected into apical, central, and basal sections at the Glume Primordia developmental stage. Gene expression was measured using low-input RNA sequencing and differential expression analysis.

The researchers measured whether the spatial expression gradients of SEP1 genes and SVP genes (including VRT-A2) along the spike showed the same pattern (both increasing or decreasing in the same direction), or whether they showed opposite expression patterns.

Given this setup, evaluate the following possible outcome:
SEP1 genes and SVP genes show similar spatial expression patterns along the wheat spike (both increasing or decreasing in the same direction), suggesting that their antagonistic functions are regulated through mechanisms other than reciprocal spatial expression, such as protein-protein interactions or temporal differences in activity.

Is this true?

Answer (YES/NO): NO